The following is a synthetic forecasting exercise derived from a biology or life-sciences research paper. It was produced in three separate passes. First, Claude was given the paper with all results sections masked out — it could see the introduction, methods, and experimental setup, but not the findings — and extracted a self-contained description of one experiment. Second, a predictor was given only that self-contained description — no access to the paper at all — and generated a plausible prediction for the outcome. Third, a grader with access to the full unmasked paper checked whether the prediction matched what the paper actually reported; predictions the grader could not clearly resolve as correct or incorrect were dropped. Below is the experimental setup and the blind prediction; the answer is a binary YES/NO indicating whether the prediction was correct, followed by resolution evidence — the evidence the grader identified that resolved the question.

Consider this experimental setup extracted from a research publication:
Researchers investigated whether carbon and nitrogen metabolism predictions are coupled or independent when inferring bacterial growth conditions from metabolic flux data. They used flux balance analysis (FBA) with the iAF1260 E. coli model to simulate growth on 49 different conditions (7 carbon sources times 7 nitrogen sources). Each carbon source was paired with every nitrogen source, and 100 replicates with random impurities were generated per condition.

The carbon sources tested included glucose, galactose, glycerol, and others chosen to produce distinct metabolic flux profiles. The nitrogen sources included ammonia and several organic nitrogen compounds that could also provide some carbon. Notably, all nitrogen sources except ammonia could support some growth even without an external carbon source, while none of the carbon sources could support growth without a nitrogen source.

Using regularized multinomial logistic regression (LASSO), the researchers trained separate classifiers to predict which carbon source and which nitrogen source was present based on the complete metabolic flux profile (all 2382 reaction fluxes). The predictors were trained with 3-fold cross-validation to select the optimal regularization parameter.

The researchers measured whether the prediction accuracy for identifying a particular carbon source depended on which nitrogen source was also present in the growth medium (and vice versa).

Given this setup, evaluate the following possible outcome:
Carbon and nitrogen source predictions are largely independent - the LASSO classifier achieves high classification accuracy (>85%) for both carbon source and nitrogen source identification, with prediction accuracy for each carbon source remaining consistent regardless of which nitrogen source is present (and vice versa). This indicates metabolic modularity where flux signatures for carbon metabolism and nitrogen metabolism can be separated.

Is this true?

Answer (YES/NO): YES